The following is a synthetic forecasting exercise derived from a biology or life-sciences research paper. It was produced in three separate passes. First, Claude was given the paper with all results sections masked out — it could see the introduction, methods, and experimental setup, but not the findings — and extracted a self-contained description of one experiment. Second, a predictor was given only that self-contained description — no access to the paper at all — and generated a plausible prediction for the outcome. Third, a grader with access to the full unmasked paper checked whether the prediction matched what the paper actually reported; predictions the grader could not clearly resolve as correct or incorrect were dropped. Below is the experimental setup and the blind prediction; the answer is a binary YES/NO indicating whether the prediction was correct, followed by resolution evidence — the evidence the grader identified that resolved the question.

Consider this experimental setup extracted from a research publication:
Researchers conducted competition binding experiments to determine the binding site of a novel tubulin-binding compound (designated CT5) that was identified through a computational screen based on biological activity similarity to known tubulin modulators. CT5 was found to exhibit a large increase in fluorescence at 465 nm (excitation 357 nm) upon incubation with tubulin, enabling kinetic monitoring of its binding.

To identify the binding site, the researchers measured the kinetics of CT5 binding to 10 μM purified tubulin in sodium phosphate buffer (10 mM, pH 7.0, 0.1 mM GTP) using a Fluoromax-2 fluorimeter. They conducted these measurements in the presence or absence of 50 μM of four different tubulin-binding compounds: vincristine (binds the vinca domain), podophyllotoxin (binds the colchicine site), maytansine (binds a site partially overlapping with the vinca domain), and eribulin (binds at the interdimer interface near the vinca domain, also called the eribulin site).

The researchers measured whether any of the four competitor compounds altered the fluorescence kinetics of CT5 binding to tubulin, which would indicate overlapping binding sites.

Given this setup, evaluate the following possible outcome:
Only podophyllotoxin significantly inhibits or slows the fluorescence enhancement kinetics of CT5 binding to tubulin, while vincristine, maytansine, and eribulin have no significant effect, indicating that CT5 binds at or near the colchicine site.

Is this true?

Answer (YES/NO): NO